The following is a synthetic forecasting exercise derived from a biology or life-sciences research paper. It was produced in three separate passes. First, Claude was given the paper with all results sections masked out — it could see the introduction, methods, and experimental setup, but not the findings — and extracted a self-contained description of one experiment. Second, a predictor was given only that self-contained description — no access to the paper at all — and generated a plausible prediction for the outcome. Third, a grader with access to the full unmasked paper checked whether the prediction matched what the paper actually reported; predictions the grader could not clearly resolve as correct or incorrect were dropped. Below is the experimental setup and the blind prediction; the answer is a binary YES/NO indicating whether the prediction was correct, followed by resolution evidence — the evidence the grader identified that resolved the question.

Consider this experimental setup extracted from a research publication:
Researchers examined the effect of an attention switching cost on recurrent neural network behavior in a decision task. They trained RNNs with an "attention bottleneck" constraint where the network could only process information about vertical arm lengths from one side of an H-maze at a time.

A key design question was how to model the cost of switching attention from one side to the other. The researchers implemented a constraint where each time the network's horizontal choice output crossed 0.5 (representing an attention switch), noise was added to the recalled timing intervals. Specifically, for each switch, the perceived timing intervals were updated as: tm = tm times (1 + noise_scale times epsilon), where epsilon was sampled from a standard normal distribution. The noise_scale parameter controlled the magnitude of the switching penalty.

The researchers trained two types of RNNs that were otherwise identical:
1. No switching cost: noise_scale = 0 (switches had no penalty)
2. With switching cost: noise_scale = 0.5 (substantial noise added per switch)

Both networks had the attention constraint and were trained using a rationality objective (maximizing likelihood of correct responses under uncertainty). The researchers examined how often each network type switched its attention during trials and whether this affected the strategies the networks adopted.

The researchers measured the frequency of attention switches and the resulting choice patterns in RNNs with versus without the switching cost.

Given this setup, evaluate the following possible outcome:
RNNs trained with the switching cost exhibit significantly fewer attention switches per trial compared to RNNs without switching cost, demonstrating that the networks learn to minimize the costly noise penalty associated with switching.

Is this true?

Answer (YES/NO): YES